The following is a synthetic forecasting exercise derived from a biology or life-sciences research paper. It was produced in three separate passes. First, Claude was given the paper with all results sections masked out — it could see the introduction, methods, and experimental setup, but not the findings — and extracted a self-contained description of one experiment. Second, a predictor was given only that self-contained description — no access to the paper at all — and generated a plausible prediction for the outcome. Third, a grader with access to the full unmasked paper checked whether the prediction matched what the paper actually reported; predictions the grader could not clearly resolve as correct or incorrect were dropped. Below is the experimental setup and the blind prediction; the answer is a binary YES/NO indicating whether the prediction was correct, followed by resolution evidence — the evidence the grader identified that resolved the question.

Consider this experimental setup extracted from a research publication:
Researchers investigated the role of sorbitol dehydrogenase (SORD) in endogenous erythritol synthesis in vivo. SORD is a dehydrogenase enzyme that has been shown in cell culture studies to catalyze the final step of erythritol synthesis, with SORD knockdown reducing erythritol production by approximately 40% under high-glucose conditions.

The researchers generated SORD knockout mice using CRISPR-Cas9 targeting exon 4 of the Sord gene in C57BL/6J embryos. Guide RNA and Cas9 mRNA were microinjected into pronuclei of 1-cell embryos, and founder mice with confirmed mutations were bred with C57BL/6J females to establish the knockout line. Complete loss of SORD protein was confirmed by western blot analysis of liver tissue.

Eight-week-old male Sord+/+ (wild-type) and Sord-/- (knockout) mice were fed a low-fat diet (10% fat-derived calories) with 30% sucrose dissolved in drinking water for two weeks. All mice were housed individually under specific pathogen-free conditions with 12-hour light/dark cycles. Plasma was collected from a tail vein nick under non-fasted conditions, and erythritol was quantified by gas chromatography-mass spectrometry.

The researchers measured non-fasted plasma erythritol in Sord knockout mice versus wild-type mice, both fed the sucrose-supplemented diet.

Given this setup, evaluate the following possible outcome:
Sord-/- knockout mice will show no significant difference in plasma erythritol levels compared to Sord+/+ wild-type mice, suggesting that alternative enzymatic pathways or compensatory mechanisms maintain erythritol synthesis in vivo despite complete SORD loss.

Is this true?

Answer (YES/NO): YES